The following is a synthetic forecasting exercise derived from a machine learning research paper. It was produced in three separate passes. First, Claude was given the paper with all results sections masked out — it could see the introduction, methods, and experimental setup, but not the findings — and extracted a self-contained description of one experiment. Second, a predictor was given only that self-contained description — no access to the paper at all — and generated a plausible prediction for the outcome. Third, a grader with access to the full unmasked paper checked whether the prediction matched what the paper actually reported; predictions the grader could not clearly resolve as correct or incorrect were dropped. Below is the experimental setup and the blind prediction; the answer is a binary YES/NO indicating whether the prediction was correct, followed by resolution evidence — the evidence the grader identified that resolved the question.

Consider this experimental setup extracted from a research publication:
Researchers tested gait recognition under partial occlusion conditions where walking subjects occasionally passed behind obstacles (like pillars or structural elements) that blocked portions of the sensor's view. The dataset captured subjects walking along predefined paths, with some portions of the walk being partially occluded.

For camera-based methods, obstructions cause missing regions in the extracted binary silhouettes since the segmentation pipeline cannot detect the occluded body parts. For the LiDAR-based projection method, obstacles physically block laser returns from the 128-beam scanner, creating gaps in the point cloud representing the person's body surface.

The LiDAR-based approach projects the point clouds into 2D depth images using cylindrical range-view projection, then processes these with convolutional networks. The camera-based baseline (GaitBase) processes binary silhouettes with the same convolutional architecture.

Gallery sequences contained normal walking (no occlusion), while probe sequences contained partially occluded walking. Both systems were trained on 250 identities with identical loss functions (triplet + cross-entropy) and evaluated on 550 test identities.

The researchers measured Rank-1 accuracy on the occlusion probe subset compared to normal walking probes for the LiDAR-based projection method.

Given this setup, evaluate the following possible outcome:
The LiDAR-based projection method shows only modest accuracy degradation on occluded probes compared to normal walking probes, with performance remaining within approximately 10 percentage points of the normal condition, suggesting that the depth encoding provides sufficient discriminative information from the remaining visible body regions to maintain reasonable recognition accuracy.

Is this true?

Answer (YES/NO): NO